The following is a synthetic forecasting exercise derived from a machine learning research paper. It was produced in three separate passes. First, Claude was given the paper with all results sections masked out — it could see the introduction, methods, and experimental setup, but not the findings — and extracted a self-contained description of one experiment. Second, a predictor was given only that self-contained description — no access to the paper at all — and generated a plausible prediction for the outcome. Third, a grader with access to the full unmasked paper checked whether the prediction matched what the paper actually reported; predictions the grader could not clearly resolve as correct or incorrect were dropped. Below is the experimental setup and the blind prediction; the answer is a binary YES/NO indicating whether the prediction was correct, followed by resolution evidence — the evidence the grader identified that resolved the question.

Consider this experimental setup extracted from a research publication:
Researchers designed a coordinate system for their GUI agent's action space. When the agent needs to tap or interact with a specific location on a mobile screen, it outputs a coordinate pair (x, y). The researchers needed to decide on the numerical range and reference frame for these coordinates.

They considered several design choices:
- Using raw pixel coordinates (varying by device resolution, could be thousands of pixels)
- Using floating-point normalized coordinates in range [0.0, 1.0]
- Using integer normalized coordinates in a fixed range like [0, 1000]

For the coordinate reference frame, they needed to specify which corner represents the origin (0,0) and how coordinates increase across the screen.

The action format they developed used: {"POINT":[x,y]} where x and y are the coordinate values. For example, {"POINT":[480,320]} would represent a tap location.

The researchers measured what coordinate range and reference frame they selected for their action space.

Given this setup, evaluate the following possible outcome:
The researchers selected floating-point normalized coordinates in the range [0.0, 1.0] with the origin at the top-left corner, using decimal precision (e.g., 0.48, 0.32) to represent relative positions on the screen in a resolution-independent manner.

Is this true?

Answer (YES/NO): NO